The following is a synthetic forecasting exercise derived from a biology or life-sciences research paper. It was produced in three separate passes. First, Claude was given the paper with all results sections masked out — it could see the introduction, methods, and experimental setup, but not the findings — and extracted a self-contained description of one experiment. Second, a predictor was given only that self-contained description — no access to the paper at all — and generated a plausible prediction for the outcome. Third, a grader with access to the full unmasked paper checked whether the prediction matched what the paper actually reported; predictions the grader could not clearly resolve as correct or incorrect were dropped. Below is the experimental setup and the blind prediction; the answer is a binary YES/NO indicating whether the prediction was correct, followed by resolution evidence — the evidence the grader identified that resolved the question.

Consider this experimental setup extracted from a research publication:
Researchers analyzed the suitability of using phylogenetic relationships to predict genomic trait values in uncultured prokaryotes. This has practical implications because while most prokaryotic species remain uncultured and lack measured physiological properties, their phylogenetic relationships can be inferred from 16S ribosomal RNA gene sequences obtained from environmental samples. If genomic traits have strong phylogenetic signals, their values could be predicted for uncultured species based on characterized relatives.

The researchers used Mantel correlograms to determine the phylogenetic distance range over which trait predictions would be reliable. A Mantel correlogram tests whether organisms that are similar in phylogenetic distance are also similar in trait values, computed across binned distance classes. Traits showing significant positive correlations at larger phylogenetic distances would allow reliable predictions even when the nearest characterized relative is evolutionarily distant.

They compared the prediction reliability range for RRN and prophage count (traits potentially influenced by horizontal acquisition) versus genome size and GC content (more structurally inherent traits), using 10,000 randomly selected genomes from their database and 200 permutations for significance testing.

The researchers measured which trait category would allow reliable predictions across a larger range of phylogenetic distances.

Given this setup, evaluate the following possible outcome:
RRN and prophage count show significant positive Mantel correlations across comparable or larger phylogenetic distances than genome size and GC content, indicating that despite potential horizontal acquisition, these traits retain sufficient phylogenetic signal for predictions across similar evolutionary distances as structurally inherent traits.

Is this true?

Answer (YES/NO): NO